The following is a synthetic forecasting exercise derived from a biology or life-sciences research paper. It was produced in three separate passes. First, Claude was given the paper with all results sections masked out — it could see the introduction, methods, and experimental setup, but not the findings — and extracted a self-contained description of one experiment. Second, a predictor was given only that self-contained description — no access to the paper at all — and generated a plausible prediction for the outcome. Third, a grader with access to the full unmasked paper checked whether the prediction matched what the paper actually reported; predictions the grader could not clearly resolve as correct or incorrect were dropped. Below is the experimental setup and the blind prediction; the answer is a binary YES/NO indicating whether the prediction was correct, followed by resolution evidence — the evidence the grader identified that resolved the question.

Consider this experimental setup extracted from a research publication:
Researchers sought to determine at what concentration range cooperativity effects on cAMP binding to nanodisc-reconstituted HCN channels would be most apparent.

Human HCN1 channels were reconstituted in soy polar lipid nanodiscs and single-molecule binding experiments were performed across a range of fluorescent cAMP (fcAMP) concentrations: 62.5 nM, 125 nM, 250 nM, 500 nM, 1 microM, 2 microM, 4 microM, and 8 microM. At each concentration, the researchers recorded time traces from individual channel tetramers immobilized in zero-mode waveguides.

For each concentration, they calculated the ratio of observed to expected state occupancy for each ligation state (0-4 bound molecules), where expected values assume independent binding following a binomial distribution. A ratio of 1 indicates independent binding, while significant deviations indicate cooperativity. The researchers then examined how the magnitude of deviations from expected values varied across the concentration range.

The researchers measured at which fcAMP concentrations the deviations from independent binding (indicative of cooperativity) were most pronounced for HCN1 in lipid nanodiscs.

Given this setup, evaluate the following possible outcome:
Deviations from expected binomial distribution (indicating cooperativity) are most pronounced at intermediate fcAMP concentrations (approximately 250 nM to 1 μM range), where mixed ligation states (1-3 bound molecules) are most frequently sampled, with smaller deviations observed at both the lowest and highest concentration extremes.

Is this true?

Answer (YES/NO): NO